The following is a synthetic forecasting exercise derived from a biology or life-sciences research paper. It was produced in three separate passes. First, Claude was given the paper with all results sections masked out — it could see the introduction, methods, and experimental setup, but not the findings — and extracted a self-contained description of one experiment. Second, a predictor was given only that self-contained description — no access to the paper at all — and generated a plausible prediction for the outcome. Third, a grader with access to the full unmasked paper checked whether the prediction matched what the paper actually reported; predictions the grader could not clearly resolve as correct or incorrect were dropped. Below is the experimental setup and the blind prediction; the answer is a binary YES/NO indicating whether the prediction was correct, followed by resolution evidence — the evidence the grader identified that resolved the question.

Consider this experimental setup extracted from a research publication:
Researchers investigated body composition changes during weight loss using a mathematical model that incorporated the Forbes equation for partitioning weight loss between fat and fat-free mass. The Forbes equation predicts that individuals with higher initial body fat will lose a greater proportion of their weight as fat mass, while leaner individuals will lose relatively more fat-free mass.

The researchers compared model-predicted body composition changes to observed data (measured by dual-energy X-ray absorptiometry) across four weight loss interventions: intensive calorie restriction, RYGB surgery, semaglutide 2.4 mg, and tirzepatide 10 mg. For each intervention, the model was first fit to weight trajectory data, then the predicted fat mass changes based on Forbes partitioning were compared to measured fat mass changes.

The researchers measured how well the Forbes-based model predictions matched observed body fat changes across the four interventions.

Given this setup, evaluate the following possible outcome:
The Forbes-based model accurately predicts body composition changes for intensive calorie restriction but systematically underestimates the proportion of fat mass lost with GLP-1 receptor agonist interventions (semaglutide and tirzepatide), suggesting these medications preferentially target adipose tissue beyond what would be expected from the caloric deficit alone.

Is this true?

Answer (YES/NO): NO